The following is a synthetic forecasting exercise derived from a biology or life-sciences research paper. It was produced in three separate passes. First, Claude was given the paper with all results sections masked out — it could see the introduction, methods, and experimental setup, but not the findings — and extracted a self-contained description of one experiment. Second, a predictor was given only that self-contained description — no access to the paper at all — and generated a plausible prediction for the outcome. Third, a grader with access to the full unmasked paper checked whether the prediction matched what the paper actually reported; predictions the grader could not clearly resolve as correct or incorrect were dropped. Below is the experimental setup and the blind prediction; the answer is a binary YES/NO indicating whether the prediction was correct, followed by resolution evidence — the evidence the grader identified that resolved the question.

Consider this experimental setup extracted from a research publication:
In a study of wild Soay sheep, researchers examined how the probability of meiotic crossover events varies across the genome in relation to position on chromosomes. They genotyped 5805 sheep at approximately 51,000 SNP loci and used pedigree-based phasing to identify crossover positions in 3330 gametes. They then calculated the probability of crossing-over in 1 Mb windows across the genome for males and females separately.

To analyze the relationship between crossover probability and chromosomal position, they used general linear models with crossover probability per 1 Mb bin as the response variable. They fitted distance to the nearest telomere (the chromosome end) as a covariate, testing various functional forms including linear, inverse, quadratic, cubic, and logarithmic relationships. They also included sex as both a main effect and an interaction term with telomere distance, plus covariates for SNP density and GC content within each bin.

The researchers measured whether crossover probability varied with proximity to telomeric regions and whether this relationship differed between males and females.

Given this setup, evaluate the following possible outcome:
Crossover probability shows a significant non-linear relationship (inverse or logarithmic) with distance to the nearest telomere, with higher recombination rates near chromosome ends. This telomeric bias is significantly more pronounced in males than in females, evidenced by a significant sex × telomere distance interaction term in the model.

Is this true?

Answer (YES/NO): NO